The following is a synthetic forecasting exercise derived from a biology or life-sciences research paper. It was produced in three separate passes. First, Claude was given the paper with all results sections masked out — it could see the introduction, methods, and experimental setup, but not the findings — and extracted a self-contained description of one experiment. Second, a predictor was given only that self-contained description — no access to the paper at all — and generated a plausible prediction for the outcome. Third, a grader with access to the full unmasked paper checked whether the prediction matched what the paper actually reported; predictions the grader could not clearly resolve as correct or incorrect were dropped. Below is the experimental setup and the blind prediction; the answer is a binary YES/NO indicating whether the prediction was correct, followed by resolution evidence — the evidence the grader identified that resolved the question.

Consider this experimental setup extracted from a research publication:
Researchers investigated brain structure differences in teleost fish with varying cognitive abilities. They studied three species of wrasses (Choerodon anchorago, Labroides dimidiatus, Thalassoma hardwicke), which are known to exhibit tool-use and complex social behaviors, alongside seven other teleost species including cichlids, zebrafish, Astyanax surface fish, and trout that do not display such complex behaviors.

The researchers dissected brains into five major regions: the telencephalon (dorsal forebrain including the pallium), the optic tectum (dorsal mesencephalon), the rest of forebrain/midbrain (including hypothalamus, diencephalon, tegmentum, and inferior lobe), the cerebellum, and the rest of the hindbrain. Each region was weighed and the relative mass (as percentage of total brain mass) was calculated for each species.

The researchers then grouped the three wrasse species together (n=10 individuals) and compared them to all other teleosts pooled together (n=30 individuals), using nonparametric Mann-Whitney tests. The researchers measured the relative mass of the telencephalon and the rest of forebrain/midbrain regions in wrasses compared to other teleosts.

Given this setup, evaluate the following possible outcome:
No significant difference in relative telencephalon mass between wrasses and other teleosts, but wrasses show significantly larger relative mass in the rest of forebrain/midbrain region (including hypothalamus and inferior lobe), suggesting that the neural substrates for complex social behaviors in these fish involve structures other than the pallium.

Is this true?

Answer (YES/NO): NO